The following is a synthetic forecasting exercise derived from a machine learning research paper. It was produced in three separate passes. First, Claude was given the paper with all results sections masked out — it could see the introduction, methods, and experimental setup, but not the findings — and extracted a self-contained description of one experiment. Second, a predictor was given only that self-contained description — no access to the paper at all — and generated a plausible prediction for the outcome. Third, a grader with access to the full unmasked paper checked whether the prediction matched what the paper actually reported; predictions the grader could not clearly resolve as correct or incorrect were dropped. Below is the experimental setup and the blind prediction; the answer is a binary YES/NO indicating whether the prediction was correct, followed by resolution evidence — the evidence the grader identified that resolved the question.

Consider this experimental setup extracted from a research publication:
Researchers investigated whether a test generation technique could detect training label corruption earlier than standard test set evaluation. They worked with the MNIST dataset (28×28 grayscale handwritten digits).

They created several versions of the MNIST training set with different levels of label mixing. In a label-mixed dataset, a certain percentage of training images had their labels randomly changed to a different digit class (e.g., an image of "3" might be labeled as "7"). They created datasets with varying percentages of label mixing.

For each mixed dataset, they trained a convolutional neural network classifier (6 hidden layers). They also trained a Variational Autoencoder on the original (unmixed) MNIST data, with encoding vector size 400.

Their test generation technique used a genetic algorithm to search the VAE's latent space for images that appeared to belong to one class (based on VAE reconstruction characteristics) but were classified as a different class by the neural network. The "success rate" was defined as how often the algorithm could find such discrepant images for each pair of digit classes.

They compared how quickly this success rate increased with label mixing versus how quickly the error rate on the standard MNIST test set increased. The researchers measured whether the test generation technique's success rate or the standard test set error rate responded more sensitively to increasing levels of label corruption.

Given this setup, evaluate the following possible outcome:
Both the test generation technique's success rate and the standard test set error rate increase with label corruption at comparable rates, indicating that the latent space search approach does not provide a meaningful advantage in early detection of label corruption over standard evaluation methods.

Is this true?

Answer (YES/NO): NO